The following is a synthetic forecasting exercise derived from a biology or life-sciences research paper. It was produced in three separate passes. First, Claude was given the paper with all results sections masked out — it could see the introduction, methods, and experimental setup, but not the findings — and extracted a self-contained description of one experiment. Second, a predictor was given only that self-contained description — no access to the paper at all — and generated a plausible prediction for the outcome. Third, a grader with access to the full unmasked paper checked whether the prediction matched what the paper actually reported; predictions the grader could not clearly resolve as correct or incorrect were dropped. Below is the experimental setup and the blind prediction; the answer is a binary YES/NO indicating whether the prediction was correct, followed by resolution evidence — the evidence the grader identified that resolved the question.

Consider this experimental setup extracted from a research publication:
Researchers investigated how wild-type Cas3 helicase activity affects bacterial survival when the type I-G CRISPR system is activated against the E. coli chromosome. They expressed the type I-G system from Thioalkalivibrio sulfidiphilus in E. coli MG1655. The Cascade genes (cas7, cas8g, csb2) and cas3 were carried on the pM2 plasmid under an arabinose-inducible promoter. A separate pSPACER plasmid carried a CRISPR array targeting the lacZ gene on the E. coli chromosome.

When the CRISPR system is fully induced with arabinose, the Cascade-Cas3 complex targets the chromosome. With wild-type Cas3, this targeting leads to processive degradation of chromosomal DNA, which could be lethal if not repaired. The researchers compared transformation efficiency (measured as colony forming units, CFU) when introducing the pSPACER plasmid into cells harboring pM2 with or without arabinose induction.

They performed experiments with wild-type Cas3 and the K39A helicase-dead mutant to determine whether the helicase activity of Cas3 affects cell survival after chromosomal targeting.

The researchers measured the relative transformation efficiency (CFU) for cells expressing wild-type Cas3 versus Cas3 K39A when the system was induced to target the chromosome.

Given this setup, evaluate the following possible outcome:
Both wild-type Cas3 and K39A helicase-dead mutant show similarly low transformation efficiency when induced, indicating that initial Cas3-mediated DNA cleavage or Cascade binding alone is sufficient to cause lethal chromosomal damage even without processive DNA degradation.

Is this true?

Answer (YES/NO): YES